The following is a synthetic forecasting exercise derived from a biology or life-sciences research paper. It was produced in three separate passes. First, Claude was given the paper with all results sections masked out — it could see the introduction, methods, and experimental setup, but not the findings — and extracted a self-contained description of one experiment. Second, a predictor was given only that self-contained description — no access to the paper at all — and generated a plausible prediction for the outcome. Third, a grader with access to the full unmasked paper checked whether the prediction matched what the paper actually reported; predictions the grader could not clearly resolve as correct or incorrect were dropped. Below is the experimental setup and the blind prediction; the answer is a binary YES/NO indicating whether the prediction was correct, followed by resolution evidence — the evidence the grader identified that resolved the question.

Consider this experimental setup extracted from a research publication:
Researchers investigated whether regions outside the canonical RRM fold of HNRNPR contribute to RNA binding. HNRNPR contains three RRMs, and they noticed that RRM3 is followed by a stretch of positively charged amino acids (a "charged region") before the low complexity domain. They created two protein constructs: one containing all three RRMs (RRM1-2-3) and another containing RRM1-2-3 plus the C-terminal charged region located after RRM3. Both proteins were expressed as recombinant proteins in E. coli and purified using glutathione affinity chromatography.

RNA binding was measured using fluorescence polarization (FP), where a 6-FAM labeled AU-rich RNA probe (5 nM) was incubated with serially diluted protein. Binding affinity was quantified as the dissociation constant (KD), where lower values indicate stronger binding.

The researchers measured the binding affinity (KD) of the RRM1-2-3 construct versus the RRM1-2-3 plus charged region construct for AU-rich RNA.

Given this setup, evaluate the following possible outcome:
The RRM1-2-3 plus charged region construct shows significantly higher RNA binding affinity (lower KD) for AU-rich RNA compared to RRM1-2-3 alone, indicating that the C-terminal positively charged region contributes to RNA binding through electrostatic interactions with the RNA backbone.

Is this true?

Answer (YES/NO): YES